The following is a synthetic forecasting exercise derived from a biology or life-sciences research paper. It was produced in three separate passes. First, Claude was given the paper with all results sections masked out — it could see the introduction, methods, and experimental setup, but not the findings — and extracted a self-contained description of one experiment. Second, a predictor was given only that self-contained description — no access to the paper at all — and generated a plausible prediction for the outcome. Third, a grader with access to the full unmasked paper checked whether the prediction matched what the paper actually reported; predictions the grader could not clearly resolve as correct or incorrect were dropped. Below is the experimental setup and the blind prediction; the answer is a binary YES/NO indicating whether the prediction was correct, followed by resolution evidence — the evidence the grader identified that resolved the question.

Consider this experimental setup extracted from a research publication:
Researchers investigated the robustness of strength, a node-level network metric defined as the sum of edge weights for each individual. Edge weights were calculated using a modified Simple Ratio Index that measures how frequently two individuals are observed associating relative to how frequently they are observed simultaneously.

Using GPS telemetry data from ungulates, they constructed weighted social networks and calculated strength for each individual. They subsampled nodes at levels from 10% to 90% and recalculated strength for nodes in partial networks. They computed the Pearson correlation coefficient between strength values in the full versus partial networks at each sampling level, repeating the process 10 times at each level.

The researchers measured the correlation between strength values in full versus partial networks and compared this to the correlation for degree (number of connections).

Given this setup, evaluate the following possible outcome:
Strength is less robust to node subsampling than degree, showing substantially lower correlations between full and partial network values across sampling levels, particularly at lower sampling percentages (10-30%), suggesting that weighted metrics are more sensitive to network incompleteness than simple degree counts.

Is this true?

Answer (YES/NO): YES